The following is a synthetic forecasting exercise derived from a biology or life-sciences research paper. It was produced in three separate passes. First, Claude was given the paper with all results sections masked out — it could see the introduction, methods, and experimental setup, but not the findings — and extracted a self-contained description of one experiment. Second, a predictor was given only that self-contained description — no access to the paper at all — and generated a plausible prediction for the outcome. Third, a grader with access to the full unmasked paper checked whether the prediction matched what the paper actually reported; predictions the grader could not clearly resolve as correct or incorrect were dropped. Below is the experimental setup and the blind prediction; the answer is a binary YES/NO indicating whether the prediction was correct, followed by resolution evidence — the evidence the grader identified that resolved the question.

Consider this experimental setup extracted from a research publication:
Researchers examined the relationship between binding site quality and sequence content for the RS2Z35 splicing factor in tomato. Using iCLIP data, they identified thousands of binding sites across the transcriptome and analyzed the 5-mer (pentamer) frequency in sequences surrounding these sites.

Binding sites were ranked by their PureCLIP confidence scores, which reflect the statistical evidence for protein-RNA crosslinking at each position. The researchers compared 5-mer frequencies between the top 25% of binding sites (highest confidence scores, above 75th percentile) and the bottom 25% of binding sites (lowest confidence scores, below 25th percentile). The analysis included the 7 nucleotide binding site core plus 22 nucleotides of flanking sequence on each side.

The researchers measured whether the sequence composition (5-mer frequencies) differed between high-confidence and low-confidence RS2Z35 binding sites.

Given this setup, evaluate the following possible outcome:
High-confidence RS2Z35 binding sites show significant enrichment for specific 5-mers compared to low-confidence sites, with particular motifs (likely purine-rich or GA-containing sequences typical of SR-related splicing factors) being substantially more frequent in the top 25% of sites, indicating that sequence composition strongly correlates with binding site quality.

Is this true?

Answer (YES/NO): YES